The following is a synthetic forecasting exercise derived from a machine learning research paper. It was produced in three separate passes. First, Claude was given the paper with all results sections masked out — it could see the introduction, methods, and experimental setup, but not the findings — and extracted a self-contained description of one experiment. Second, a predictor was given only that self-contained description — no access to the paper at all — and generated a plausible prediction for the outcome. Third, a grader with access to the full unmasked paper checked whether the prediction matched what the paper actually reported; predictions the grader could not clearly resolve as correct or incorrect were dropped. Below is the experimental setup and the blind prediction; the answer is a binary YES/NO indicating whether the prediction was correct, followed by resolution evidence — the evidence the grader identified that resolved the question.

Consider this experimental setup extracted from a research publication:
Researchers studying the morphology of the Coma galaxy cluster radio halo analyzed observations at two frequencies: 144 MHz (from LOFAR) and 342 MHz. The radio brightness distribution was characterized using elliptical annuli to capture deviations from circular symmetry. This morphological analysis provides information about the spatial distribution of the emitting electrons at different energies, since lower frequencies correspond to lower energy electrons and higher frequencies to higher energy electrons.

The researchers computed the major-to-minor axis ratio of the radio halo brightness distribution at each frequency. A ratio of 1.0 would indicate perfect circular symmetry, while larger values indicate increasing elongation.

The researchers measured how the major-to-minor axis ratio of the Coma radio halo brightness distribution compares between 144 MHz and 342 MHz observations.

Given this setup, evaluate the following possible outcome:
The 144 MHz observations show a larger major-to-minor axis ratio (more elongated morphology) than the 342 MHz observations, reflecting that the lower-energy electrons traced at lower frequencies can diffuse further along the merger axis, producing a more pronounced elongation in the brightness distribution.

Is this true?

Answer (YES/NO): YES